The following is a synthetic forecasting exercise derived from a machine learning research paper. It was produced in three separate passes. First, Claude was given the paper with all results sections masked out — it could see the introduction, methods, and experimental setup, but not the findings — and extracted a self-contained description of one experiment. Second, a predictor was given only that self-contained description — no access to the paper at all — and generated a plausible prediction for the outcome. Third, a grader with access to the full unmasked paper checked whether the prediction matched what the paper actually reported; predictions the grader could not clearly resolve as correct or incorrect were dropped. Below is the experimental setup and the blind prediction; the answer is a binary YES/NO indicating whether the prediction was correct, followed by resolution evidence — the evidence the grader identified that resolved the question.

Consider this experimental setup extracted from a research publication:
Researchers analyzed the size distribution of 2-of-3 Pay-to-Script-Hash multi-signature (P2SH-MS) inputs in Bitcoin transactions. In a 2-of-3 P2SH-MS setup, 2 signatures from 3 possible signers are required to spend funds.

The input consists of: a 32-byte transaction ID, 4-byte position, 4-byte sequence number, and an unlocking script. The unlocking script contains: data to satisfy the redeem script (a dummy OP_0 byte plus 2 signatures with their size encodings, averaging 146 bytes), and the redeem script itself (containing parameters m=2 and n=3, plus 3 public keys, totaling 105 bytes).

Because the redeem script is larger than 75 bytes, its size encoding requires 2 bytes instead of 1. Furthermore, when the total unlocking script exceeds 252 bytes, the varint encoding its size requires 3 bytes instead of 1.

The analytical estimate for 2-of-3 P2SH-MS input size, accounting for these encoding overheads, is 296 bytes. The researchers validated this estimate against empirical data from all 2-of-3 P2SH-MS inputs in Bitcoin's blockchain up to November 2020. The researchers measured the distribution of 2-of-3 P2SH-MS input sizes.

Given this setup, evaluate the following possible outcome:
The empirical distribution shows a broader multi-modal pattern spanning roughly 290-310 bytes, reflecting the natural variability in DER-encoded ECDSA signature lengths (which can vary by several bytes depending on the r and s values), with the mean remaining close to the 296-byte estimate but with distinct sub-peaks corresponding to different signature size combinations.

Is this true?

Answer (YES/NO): NO